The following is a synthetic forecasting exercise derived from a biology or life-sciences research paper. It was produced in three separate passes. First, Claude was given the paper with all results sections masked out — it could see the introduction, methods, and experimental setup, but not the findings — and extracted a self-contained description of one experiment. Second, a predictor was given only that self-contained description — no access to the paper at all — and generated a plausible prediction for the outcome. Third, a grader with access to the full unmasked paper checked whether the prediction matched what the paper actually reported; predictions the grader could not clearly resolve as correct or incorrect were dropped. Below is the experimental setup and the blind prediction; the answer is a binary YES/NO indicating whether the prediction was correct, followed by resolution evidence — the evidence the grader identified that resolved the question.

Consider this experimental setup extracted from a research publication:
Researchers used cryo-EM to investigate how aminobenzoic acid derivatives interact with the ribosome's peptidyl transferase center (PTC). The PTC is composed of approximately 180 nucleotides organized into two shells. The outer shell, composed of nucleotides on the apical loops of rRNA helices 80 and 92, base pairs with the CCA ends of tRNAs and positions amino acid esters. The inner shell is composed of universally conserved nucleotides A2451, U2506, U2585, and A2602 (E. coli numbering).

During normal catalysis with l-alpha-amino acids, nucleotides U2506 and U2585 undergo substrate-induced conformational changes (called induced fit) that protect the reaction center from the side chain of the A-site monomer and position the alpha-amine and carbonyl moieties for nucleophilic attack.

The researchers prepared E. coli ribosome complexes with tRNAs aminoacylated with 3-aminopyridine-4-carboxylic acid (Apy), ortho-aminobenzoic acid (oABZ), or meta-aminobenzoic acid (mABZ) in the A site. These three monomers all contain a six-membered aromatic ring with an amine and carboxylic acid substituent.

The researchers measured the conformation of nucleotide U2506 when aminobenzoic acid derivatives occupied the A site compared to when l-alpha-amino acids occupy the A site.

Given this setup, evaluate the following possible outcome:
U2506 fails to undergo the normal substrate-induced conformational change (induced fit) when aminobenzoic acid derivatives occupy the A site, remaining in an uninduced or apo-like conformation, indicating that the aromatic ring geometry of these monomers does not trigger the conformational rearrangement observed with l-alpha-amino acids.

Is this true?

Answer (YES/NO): YES